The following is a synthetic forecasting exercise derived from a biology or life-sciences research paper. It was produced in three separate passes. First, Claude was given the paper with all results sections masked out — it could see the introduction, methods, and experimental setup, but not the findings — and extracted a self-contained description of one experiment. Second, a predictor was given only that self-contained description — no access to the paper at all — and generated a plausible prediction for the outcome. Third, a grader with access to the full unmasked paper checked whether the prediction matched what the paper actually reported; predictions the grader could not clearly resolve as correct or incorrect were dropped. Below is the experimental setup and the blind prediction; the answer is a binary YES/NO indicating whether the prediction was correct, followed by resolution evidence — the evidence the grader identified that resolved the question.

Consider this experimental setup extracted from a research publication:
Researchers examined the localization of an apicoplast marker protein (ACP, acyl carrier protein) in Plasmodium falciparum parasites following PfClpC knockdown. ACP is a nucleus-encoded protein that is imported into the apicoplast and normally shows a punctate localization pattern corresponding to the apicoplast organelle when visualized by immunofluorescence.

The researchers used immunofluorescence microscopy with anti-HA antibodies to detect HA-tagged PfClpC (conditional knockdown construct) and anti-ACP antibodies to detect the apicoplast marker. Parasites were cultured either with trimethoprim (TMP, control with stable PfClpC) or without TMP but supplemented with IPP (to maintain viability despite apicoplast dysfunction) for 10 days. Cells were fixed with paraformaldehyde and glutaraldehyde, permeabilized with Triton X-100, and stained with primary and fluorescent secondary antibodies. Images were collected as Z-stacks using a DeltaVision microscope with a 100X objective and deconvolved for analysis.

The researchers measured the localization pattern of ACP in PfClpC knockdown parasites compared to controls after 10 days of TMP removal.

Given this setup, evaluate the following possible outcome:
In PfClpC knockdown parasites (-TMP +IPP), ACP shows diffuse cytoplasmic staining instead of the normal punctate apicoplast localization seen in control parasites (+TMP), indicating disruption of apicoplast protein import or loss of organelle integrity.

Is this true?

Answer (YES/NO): NO